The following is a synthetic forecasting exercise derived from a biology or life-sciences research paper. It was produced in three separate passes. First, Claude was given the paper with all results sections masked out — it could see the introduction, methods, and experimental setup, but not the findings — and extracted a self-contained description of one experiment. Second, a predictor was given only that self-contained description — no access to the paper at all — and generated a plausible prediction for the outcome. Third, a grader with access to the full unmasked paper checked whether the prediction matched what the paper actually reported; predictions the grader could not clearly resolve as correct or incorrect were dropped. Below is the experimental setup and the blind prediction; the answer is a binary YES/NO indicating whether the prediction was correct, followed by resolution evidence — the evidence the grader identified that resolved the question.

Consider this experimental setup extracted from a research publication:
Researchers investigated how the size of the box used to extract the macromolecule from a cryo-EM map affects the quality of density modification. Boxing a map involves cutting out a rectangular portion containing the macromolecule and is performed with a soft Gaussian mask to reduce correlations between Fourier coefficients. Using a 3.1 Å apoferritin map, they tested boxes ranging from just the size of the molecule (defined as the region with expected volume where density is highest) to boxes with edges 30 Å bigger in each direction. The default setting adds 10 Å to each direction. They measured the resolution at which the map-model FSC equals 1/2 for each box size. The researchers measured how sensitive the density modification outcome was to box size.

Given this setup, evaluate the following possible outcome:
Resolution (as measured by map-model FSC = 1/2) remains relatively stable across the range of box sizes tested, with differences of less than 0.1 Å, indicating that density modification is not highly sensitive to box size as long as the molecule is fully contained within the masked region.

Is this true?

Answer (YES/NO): NO